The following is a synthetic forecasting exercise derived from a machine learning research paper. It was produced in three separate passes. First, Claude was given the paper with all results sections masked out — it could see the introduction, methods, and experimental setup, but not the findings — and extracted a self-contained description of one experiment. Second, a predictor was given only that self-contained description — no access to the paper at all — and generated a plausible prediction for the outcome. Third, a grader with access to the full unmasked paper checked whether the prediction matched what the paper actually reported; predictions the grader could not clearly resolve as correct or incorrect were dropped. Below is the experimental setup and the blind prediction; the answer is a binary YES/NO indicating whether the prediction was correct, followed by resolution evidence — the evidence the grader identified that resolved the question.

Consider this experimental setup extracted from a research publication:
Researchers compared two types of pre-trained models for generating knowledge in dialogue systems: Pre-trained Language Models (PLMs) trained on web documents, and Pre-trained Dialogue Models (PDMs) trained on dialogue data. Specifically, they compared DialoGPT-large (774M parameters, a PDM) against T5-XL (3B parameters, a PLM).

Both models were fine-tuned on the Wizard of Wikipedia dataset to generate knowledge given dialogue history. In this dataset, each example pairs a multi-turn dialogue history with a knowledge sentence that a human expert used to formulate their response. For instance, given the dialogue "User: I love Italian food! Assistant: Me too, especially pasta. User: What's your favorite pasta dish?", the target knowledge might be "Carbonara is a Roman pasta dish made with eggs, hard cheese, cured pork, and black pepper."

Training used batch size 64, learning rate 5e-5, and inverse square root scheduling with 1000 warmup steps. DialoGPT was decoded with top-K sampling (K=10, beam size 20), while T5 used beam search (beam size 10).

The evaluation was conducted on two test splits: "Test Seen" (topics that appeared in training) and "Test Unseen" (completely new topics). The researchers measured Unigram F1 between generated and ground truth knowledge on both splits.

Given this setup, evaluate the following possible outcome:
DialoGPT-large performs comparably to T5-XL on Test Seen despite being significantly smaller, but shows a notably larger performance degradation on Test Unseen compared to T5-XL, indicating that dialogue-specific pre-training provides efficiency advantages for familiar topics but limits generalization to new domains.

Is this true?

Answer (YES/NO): NO